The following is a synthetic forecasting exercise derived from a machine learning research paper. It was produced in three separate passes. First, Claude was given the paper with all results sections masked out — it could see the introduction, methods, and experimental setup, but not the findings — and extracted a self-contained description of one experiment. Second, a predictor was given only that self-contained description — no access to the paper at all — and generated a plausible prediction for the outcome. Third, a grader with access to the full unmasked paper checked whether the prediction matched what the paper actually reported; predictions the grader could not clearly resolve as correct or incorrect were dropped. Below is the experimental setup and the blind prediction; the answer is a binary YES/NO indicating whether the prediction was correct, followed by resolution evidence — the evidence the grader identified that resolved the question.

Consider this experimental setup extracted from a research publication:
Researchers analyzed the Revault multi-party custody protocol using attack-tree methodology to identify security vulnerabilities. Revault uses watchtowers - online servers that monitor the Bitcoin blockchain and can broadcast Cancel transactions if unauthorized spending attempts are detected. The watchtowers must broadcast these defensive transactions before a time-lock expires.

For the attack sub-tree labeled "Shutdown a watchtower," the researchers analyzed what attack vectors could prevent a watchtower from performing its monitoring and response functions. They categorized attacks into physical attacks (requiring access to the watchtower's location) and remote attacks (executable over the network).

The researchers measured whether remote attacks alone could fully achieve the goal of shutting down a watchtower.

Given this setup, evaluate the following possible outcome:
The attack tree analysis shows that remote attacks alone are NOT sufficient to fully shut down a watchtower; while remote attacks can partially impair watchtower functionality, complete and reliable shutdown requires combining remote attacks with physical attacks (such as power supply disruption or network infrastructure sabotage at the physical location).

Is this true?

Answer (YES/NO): NO